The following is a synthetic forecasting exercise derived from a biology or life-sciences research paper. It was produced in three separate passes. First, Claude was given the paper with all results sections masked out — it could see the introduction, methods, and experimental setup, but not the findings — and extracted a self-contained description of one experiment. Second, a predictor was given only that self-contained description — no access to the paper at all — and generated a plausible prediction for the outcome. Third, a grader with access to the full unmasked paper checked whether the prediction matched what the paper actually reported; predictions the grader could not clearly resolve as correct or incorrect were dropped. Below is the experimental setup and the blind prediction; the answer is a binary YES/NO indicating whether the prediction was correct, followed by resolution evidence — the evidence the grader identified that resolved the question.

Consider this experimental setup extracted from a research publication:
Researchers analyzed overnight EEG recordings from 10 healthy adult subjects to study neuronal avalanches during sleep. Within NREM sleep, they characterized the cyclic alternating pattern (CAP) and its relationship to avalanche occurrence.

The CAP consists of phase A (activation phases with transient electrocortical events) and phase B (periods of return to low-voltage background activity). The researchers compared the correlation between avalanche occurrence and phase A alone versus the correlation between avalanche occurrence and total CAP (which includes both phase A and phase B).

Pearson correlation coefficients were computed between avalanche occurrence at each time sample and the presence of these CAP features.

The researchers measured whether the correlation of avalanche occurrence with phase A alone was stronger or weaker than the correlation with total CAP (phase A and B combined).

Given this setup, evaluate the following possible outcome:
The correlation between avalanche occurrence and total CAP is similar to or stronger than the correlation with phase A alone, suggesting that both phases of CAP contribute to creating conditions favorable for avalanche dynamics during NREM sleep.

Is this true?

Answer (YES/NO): NO